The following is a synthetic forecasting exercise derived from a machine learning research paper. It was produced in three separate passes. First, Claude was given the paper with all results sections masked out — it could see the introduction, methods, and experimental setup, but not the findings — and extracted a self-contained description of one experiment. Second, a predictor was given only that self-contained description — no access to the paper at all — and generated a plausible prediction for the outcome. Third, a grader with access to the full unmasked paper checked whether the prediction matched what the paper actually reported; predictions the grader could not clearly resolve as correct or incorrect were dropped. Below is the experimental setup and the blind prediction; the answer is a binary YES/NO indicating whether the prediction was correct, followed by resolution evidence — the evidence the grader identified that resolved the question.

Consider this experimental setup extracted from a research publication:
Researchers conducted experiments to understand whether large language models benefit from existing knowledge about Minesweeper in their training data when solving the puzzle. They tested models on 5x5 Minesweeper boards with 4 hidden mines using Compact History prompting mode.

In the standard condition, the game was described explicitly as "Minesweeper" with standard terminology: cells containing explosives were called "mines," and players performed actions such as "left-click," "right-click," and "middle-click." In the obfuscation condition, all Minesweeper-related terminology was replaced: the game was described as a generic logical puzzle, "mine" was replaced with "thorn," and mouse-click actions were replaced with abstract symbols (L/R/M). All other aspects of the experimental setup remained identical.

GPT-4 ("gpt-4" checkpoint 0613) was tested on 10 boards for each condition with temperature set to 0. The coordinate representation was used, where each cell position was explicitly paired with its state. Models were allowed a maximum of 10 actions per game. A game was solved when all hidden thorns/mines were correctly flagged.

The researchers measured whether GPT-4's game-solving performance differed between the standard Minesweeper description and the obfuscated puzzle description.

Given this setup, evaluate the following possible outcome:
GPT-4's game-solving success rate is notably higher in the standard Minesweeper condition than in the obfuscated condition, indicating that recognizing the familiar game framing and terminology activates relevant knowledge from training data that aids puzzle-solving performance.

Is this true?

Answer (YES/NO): NO